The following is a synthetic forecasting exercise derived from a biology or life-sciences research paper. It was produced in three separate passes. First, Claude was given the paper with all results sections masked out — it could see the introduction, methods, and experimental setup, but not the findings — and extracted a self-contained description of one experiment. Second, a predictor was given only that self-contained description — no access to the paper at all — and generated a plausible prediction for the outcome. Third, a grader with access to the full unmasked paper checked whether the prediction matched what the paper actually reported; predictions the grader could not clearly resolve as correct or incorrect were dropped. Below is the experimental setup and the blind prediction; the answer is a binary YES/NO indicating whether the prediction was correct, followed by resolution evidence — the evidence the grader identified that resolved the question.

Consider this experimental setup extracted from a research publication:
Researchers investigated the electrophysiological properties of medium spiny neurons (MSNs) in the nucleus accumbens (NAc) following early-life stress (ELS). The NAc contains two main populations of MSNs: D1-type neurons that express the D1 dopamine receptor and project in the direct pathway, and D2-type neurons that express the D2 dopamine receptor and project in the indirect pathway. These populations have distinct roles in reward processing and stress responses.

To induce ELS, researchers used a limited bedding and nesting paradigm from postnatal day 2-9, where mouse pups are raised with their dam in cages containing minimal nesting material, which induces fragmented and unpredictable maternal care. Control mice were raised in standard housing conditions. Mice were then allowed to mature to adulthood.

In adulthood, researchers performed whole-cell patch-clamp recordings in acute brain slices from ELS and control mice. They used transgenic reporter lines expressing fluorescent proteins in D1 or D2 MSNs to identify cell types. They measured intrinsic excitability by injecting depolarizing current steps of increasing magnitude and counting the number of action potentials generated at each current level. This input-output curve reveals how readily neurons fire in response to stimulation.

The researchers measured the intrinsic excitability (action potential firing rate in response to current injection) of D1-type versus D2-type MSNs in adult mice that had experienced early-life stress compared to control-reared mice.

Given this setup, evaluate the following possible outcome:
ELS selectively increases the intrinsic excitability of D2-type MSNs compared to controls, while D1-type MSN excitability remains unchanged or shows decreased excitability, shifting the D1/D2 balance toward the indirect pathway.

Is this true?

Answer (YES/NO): YES